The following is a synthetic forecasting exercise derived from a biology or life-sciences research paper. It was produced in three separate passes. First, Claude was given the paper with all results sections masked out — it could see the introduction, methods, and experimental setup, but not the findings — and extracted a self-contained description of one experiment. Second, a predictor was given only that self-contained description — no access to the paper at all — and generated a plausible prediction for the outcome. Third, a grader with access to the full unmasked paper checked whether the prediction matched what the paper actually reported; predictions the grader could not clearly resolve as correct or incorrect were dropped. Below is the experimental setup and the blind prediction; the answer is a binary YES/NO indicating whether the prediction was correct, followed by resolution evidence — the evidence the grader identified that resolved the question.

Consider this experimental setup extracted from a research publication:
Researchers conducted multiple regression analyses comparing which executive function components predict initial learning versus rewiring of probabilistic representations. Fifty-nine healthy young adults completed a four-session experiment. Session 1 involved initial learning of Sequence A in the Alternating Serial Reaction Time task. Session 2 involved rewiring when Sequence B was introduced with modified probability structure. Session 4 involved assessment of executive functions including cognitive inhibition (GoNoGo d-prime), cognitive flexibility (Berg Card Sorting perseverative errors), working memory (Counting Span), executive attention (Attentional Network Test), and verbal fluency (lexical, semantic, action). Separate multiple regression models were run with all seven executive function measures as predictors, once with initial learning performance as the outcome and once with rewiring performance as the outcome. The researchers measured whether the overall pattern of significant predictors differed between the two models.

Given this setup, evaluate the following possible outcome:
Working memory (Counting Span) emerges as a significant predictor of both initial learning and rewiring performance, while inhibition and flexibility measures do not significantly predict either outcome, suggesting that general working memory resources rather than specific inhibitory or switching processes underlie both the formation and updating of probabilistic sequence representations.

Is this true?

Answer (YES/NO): NO